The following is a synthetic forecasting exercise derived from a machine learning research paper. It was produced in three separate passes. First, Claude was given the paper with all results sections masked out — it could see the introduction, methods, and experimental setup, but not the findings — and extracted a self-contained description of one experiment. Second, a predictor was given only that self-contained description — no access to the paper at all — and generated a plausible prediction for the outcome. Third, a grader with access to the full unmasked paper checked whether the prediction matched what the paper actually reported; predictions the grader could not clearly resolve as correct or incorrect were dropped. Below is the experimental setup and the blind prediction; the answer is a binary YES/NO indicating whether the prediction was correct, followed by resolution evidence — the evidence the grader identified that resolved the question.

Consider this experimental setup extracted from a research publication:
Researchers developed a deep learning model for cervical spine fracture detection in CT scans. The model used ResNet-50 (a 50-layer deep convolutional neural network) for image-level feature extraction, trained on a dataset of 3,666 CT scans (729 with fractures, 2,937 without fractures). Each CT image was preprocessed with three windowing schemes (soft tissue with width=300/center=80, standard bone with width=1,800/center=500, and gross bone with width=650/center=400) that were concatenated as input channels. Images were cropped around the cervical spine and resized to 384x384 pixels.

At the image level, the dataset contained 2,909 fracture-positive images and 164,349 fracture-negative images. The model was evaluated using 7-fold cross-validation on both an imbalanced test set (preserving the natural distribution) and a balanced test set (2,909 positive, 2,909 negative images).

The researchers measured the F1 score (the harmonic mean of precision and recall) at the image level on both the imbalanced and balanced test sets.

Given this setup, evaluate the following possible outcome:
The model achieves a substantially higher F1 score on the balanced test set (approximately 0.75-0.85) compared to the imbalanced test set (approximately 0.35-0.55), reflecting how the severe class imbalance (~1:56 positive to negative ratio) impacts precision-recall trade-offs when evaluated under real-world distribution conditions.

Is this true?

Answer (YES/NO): NO